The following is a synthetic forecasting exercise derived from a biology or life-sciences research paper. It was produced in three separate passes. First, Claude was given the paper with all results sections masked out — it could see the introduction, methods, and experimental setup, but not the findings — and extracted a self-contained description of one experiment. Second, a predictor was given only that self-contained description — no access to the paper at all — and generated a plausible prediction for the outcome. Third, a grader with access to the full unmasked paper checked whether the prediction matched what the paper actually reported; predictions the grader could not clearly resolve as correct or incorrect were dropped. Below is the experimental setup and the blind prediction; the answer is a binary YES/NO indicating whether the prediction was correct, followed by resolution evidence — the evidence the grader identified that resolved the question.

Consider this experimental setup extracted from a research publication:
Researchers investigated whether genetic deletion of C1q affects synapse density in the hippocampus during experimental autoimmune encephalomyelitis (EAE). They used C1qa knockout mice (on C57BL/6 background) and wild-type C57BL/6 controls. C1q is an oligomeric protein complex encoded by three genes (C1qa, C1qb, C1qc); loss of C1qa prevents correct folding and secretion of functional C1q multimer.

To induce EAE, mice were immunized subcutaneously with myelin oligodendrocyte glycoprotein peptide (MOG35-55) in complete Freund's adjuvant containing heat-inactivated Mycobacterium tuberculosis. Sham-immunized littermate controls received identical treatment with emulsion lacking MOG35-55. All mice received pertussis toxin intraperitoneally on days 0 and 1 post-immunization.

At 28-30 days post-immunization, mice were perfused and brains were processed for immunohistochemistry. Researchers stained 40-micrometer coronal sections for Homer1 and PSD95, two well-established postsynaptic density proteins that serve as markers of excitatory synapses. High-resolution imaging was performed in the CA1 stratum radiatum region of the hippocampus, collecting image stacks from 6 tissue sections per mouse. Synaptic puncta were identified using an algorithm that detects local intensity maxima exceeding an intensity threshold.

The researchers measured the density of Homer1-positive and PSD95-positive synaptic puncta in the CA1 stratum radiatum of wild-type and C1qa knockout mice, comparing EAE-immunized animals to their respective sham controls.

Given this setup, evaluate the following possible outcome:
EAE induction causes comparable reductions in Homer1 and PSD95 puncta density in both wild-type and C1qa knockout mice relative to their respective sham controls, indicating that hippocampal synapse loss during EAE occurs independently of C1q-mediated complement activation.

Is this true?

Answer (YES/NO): NO